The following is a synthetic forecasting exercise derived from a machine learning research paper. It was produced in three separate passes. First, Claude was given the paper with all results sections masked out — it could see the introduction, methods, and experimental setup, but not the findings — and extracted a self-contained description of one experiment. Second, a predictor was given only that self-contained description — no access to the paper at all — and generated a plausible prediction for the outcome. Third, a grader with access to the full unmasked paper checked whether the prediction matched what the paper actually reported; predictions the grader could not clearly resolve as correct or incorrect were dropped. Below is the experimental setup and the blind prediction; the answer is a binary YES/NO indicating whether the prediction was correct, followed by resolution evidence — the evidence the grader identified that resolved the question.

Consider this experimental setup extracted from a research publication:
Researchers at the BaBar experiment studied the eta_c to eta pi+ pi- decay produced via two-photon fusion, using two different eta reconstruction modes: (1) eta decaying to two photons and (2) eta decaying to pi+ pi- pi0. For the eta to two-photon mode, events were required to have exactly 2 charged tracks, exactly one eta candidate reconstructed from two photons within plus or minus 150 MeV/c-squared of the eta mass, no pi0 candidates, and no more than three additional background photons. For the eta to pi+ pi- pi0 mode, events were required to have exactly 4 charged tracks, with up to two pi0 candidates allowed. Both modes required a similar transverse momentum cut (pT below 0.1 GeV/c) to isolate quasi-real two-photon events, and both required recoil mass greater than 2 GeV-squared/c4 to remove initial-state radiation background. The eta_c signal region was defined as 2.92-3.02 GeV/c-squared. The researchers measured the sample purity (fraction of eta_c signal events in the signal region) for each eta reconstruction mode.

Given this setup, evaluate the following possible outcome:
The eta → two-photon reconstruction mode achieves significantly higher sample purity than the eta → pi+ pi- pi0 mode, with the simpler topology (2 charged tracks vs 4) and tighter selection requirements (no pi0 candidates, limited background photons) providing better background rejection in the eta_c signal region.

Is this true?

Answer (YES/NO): NO